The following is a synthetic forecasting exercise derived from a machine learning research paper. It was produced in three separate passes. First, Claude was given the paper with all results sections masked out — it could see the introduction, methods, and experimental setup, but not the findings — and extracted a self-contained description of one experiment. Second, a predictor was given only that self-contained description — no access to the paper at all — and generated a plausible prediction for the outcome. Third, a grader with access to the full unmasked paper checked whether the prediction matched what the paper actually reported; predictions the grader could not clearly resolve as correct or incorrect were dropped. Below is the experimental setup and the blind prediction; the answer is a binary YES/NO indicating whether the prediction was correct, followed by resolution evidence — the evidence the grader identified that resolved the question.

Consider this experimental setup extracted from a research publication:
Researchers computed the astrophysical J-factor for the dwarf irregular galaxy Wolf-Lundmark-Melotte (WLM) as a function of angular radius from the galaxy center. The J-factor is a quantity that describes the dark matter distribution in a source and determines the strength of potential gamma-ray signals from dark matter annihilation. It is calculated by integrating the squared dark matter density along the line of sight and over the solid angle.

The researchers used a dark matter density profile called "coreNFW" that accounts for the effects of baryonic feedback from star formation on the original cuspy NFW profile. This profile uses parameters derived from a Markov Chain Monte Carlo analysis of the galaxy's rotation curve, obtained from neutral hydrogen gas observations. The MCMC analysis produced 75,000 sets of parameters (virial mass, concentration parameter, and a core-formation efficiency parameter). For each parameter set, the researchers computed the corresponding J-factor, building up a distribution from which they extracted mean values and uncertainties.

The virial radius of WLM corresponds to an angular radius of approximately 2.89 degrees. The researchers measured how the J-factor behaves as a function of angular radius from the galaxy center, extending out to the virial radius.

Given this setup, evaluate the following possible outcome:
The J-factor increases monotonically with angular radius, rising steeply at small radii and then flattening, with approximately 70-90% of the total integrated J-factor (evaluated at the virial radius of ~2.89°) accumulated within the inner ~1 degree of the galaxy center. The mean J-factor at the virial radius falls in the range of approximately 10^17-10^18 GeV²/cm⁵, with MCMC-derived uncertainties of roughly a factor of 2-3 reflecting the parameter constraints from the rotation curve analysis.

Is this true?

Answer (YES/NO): NO